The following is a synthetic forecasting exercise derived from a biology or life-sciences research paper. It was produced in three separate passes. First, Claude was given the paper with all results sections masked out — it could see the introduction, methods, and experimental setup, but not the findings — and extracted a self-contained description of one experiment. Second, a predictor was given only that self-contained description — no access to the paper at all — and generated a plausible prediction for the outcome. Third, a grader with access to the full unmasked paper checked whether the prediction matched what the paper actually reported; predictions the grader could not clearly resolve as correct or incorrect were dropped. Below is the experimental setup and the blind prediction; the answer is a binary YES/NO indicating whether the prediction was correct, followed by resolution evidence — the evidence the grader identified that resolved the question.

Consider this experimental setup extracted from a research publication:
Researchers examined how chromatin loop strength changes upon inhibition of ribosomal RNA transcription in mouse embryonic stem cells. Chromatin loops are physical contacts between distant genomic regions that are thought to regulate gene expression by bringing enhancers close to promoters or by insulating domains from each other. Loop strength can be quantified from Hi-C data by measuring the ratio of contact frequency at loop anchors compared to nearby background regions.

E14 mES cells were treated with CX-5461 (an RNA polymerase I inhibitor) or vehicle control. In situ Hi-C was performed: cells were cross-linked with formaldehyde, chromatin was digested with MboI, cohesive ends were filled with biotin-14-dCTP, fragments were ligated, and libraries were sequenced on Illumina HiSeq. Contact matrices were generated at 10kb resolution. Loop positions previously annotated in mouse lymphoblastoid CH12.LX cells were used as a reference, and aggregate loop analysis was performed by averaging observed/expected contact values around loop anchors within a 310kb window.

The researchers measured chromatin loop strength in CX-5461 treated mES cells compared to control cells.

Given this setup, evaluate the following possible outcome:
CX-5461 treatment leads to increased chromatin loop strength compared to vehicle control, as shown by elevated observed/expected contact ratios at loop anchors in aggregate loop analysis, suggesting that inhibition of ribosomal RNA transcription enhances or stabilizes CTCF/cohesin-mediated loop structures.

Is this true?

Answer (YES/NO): YES